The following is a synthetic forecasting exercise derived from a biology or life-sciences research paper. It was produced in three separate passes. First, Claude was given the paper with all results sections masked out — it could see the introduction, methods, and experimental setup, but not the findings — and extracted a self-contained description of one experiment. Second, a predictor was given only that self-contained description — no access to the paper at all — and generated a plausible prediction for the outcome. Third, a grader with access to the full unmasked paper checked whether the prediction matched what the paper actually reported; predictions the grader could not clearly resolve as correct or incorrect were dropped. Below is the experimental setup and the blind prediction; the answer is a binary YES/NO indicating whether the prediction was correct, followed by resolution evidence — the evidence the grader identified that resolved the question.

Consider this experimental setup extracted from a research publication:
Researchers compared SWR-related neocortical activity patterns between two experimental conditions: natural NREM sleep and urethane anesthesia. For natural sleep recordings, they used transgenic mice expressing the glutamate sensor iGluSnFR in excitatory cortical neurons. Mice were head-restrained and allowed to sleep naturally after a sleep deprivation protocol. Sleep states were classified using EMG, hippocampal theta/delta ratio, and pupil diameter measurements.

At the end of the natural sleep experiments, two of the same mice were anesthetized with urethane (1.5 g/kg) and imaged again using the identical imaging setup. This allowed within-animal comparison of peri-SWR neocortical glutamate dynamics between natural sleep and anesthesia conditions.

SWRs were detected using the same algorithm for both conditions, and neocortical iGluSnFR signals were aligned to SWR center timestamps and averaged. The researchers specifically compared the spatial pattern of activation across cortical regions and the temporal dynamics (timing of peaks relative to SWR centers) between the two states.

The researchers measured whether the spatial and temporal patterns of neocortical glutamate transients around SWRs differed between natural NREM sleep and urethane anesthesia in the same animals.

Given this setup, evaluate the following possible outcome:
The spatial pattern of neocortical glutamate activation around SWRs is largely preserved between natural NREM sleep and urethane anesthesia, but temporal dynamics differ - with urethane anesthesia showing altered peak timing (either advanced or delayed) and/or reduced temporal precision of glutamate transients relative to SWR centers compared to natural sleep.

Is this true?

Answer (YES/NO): NO